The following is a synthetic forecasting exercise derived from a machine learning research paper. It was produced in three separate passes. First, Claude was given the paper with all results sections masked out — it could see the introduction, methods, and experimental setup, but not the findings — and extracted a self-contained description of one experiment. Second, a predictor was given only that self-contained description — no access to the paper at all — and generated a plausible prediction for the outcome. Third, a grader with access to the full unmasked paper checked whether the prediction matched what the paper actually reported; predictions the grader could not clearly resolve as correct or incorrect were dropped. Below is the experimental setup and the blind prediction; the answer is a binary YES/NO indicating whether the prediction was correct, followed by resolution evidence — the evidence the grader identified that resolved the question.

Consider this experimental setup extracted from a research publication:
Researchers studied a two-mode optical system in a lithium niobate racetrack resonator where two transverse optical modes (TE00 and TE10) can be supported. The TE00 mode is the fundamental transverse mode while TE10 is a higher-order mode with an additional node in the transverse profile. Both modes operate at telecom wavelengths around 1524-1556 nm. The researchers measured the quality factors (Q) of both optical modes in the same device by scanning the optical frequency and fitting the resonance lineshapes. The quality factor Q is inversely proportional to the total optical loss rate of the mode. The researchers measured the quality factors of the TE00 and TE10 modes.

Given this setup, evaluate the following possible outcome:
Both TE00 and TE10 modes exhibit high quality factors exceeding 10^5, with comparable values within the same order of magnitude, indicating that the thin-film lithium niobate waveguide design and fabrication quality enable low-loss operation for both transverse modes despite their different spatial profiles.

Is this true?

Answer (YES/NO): NO